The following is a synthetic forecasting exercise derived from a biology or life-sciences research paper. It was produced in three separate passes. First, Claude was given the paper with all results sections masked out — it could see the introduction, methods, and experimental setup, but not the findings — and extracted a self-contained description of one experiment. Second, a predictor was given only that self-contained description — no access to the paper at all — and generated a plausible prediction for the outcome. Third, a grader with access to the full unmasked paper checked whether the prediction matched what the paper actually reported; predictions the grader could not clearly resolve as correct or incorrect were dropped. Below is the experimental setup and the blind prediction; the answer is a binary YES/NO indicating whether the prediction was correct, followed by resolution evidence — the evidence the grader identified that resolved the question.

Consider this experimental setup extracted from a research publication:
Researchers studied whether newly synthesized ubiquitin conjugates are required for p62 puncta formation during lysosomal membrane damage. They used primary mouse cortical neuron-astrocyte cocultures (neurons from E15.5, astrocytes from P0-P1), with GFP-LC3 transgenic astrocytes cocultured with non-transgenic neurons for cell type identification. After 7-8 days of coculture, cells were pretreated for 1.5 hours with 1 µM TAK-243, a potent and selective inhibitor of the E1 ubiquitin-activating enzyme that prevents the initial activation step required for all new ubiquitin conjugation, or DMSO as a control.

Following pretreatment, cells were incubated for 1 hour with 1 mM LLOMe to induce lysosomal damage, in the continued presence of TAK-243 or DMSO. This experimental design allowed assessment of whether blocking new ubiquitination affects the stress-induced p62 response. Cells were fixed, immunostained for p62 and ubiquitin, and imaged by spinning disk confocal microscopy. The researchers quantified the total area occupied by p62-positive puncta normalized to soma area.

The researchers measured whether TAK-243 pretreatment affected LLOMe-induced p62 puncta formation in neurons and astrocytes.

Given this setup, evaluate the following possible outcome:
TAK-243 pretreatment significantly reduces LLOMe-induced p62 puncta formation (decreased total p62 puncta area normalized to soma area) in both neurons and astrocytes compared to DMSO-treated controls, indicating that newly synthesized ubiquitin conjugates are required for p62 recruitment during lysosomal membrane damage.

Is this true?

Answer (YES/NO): YES